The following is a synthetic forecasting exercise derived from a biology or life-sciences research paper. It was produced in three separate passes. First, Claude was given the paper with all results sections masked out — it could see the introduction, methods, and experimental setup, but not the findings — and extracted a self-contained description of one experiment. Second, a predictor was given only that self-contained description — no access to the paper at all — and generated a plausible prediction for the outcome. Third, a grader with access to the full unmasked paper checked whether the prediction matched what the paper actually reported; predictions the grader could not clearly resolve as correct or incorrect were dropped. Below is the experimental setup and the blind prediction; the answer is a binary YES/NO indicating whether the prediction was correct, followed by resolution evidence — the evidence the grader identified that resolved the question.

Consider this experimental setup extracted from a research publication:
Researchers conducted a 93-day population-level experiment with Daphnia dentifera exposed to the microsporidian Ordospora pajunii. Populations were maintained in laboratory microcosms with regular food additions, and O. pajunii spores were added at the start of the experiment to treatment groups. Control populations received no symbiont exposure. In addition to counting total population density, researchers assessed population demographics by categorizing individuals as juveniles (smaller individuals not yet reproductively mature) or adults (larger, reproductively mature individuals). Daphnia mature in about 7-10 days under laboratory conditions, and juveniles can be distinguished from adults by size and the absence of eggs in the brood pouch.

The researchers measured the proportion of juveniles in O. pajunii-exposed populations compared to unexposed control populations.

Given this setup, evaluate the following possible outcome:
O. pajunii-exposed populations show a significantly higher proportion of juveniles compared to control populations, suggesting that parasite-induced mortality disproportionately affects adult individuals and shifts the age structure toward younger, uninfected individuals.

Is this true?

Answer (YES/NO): NO